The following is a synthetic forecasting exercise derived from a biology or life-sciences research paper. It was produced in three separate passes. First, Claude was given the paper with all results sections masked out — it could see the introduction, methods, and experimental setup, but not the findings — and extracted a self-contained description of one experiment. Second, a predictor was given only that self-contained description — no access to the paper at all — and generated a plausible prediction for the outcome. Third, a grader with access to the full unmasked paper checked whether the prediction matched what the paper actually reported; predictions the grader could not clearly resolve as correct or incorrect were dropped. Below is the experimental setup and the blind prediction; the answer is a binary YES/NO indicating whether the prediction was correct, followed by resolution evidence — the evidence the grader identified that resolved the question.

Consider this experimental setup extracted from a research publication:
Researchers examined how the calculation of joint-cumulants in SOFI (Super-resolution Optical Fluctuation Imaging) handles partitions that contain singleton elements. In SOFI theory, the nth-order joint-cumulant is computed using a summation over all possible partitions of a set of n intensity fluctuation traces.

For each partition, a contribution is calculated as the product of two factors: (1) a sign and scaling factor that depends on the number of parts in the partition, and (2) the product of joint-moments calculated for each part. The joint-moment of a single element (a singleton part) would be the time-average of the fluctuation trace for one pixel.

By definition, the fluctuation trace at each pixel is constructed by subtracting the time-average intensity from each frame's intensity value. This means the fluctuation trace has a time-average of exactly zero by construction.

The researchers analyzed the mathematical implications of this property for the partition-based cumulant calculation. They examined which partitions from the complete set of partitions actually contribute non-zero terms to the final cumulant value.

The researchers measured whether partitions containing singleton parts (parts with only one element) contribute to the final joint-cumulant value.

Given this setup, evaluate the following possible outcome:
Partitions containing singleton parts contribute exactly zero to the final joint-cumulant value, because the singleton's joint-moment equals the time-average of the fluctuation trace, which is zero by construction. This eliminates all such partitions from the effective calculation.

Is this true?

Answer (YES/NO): YES